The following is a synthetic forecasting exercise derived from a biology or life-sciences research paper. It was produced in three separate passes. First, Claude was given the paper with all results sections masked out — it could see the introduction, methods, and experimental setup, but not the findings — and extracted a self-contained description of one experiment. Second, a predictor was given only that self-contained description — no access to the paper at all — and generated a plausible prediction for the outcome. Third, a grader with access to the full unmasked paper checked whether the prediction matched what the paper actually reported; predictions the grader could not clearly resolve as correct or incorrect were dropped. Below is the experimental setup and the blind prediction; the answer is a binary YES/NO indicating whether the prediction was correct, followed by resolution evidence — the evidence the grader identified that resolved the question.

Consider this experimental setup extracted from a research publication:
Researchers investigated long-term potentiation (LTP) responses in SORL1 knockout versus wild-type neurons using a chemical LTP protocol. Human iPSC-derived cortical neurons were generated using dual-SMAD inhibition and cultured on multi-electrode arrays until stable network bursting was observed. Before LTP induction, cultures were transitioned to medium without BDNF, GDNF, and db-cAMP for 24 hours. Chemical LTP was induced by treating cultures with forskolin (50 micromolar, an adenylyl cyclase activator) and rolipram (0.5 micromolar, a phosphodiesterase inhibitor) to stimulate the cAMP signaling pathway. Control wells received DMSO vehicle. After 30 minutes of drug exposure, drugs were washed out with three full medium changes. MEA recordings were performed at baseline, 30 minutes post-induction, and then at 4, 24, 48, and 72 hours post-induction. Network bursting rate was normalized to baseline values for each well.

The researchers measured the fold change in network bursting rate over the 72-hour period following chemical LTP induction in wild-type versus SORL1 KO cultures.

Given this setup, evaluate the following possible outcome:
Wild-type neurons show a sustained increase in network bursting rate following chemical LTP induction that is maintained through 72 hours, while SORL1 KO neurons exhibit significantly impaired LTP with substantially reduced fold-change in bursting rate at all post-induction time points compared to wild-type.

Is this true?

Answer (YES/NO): NO